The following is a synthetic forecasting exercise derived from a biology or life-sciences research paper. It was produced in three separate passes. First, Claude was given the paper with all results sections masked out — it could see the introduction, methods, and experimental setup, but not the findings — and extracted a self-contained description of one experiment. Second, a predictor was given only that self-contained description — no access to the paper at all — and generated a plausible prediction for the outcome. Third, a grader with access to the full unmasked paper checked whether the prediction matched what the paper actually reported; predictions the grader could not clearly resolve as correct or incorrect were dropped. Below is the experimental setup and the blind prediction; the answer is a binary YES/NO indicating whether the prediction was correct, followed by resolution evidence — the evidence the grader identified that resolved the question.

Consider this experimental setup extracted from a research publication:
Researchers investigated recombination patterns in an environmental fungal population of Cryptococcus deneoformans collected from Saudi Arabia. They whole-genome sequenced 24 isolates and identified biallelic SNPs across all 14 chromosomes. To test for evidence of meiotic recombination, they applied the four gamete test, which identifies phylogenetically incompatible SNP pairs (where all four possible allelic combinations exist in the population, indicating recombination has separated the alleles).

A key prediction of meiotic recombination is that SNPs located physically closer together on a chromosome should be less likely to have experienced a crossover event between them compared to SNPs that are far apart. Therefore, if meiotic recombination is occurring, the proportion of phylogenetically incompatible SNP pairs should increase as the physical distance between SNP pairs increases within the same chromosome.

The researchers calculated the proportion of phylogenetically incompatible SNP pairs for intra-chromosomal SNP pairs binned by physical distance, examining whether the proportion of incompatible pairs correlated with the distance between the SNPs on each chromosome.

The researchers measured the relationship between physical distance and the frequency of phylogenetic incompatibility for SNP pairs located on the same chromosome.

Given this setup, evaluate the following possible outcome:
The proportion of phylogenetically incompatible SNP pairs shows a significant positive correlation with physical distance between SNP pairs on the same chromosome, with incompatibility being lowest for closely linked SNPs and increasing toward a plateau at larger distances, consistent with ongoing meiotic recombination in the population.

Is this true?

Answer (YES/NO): YES